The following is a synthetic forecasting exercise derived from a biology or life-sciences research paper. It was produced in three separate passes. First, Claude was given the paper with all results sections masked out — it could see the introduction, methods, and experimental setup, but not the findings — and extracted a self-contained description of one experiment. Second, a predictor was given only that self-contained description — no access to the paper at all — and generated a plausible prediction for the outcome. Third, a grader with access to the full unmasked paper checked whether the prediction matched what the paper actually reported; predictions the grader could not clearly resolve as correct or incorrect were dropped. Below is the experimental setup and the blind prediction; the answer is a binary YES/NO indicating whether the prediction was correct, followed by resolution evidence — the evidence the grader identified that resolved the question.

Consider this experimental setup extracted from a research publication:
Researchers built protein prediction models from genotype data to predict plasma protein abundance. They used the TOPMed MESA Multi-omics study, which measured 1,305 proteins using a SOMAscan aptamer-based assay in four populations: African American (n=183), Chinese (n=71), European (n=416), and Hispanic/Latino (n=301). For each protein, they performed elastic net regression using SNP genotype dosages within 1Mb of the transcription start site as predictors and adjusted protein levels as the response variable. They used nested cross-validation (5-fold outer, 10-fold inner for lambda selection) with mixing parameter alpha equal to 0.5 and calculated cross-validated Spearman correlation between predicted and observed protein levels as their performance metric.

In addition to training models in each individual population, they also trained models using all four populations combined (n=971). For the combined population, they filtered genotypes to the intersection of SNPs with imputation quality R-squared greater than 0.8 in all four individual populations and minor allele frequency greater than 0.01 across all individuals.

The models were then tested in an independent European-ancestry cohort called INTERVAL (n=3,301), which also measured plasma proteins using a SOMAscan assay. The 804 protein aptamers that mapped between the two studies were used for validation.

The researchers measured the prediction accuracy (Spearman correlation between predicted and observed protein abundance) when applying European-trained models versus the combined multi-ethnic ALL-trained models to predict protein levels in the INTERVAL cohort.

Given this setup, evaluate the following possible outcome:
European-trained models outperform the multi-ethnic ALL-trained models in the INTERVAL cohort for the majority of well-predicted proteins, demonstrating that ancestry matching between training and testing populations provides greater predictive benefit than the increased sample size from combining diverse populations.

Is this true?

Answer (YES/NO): NO